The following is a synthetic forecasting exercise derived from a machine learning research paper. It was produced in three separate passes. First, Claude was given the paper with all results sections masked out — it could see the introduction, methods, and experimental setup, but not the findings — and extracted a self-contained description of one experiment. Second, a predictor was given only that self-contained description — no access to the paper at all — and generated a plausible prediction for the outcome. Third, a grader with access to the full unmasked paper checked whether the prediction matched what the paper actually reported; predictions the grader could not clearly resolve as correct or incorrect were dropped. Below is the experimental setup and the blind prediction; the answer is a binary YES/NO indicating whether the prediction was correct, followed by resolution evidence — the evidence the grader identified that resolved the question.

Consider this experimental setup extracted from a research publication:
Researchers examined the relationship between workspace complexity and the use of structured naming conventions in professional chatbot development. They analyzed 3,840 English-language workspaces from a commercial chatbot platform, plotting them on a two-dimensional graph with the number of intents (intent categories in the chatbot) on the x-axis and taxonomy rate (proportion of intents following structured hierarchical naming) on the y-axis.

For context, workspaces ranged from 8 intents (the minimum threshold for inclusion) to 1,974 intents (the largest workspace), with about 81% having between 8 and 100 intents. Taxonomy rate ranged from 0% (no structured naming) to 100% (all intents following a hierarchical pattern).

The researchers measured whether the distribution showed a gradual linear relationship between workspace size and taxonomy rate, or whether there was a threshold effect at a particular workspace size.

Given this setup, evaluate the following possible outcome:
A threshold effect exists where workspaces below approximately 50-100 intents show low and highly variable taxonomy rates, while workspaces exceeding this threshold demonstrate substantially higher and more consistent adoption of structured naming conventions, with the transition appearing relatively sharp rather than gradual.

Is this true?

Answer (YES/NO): YES